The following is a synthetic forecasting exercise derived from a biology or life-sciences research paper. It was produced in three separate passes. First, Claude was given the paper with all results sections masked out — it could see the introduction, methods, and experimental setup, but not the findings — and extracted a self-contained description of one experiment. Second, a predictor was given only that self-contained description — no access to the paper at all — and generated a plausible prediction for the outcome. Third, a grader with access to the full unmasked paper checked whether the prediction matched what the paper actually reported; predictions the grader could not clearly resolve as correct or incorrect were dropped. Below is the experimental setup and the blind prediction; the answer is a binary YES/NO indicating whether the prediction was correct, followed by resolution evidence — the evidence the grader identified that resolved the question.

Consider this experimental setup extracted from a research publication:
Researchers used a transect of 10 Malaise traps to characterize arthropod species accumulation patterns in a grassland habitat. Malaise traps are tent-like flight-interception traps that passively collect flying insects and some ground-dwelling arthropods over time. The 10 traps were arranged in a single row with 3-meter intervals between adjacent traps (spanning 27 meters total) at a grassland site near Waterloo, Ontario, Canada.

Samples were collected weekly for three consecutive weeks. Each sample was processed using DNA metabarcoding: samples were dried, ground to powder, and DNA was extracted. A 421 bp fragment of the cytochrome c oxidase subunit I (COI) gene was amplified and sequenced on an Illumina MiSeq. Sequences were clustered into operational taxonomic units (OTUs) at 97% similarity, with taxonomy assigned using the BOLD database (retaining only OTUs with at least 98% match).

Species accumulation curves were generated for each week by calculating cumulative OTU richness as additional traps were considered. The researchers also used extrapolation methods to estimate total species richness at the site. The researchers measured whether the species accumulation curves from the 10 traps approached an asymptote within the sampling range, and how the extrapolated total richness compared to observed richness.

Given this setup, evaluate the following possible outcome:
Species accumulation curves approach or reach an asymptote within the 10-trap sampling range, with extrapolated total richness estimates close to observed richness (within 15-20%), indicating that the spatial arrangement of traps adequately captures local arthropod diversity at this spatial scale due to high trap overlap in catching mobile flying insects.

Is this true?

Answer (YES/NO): NO